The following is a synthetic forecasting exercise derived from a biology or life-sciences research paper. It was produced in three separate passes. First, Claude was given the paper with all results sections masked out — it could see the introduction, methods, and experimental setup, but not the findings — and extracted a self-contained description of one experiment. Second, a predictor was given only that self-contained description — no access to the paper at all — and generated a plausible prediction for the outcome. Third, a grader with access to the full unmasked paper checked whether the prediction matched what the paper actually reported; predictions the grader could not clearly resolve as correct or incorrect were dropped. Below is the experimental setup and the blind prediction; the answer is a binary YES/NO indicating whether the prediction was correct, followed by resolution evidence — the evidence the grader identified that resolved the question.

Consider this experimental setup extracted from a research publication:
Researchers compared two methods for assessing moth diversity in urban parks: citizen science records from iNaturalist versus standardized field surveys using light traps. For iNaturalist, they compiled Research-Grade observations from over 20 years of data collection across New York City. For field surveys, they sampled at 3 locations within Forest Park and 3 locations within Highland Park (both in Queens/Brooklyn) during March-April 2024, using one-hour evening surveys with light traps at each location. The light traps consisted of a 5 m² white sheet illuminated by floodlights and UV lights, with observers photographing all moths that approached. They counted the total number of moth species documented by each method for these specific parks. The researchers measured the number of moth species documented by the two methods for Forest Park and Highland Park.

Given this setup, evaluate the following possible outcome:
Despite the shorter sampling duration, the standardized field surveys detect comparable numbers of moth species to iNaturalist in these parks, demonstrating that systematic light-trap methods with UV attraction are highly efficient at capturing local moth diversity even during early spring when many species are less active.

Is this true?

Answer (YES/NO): NO